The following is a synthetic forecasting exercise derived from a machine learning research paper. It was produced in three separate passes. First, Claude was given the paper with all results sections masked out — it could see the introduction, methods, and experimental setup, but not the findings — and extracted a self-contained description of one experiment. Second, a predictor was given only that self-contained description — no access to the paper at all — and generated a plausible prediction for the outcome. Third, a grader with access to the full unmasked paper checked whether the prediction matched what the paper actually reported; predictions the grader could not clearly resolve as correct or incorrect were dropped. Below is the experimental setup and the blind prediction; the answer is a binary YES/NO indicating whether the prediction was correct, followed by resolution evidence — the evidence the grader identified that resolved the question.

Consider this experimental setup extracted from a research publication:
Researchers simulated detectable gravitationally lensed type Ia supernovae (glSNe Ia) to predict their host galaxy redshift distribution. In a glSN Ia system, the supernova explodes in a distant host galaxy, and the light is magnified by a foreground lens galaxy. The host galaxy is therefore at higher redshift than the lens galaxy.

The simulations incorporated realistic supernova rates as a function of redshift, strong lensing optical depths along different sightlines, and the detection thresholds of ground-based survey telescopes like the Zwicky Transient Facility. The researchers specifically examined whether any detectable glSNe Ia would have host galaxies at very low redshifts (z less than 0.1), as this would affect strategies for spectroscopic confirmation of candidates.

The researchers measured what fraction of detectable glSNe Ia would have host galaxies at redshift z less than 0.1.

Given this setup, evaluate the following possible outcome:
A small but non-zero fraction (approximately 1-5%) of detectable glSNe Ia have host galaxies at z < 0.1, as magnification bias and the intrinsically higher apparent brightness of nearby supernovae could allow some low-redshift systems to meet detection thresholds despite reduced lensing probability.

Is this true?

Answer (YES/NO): NO